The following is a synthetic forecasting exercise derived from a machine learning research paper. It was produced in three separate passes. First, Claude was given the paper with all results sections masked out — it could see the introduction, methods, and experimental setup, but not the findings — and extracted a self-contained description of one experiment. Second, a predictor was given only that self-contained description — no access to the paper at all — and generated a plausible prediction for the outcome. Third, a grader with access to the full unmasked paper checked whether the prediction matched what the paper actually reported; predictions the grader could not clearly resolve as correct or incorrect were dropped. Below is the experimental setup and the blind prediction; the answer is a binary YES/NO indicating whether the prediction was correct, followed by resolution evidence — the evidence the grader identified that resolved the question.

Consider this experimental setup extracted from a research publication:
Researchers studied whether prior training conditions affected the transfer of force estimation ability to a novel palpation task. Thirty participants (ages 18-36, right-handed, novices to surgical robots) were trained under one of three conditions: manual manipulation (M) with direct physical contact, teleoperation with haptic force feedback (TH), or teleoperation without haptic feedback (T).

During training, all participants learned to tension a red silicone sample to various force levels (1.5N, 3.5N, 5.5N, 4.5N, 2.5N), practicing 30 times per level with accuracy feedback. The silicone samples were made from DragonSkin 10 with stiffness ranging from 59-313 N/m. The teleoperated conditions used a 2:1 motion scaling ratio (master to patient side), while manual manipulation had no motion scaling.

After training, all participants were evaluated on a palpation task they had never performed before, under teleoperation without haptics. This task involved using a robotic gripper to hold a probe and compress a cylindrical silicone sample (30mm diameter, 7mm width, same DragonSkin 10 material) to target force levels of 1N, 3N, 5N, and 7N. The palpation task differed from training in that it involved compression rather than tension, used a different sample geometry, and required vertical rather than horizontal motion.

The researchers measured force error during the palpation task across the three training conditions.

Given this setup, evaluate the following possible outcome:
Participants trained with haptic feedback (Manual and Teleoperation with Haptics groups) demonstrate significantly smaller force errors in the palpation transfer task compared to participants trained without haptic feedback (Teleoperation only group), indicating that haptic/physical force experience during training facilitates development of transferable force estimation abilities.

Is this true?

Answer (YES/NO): NO